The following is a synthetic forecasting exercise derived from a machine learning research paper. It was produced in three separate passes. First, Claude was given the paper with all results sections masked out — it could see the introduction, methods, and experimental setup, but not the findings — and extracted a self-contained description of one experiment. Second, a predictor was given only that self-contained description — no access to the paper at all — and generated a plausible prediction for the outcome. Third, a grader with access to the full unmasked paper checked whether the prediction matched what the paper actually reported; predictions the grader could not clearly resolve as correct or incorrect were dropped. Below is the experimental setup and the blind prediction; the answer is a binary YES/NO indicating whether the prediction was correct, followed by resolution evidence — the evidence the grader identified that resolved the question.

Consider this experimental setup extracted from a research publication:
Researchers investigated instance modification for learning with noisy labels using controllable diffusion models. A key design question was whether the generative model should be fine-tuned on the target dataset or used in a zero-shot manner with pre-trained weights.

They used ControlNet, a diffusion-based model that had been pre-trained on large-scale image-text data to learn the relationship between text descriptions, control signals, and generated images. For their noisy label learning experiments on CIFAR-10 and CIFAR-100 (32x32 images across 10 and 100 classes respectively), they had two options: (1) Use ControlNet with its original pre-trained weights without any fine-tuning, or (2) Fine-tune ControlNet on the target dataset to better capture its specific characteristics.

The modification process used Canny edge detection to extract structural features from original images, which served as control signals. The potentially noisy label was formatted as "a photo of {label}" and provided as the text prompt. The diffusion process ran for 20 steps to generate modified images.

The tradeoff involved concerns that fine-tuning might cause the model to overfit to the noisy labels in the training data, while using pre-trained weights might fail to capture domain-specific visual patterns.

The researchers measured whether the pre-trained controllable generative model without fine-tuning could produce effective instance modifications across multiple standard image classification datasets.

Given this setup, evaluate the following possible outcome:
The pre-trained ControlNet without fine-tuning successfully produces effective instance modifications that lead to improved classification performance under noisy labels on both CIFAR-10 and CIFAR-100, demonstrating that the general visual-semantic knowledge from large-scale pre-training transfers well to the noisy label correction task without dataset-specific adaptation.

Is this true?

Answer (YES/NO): YES